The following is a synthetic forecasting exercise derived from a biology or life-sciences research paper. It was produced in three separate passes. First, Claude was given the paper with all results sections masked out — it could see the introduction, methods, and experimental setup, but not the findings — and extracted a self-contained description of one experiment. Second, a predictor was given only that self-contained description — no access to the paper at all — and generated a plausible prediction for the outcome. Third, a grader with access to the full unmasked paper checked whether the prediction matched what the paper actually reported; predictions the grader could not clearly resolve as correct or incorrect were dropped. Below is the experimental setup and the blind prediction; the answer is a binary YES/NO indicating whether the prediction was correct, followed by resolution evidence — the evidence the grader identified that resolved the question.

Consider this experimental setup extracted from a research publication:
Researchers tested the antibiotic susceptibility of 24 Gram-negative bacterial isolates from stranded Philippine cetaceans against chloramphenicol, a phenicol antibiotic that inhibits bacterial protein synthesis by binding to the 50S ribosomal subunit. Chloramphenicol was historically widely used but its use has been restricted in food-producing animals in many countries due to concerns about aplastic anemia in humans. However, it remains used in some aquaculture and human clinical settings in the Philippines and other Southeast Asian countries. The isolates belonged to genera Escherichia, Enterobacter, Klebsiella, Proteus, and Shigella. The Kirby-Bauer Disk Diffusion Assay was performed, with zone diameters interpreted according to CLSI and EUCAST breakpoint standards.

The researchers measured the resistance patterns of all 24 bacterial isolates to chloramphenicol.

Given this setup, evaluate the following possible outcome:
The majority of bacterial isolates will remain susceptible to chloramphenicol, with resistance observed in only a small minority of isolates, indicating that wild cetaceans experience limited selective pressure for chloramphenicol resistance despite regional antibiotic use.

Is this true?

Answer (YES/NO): NO